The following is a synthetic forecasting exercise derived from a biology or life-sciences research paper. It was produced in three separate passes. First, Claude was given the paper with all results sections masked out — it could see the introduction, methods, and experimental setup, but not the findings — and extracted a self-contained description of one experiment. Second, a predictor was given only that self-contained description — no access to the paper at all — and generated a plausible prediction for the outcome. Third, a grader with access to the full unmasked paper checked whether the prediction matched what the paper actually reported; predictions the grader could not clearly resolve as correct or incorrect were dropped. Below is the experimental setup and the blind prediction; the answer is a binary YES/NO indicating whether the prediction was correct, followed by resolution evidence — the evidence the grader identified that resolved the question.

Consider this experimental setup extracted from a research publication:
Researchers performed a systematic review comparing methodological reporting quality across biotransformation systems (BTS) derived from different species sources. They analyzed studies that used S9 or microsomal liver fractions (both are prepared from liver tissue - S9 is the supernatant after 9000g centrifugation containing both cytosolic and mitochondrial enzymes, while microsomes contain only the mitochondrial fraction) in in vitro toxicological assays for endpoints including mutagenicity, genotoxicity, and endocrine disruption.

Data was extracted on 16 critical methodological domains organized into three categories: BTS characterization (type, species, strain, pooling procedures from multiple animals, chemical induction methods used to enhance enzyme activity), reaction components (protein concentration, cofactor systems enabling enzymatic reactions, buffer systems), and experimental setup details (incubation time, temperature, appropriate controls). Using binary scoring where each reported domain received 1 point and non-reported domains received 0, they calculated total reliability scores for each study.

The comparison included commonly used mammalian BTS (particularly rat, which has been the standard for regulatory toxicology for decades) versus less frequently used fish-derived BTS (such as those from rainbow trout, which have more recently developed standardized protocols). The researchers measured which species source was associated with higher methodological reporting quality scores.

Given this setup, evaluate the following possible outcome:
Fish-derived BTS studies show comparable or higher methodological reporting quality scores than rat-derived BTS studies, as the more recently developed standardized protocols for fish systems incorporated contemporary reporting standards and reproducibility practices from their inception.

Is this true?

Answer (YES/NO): YES